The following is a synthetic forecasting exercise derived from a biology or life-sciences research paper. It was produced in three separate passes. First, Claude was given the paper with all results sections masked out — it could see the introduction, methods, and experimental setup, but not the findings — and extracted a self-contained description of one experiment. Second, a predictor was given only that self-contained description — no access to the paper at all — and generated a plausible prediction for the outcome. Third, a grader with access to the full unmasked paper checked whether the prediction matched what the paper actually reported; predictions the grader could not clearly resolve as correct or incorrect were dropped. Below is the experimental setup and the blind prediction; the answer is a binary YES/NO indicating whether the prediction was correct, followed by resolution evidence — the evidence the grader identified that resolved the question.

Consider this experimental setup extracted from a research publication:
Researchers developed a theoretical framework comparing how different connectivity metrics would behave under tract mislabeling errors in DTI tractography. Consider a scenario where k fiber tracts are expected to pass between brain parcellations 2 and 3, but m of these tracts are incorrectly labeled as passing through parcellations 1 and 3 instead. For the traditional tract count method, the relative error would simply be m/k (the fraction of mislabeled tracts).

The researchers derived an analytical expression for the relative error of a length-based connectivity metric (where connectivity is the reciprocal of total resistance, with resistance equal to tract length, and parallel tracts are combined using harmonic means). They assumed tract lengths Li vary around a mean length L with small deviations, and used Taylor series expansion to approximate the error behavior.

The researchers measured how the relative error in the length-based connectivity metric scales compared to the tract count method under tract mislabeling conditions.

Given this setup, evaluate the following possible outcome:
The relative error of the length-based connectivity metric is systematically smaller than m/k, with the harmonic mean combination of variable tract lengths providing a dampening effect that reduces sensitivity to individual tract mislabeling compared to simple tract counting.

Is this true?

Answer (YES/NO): NO